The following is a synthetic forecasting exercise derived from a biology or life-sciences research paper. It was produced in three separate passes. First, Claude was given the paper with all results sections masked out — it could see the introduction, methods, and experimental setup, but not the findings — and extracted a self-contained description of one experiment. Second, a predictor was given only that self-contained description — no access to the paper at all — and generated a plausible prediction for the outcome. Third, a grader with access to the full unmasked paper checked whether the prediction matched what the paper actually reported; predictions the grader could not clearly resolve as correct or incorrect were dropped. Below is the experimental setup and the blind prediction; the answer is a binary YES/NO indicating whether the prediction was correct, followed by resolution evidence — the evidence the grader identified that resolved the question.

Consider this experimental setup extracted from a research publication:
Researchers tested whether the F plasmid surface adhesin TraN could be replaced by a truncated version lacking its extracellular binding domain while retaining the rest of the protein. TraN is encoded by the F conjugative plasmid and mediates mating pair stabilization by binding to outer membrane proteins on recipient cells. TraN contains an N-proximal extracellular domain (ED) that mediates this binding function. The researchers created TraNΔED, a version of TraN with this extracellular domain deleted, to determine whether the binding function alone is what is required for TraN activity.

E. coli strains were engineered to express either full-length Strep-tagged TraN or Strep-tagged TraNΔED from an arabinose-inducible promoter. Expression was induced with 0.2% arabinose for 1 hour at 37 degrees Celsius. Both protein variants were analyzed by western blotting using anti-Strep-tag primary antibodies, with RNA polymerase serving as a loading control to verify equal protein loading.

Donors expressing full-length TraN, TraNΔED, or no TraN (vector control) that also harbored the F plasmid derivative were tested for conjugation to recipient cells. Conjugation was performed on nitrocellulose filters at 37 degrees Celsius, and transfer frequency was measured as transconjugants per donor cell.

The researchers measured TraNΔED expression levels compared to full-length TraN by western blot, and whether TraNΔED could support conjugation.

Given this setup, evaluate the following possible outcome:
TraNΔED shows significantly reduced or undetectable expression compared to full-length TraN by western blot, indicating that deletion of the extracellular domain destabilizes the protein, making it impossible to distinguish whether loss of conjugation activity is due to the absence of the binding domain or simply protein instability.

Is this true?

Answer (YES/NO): NO